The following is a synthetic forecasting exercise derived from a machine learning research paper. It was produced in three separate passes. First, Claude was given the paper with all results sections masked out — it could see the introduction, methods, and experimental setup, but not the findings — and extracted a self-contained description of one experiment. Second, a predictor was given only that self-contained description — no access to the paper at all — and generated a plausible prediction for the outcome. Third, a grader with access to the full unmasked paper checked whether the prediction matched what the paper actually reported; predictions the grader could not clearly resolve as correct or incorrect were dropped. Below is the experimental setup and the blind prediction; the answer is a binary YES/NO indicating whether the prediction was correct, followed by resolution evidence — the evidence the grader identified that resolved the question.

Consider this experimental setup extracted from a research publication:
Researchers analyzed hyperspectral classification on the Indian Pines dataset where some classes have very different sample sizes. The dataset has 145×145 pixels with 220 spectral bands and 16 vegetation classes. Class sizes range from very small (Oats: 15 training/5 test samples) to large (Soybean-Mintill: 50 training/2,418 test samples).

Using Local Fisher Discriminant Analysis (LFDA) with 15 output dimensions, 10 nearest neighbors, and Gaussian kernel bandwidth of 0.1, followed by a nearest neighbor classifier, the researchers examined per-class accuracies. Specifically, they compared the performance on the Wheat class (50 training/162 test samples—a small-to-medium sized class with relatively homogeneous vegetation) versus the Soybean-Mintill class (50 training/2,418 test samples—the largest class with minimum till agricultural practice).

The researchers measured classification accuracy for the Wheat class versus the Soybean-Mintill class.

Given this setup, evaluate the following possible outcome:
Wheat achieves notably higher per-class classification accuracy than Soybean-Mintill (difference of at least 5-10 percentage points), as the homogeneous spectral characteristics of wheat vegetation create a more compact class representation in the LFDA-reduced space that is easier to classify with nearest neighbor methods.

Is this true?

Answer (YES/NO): YES